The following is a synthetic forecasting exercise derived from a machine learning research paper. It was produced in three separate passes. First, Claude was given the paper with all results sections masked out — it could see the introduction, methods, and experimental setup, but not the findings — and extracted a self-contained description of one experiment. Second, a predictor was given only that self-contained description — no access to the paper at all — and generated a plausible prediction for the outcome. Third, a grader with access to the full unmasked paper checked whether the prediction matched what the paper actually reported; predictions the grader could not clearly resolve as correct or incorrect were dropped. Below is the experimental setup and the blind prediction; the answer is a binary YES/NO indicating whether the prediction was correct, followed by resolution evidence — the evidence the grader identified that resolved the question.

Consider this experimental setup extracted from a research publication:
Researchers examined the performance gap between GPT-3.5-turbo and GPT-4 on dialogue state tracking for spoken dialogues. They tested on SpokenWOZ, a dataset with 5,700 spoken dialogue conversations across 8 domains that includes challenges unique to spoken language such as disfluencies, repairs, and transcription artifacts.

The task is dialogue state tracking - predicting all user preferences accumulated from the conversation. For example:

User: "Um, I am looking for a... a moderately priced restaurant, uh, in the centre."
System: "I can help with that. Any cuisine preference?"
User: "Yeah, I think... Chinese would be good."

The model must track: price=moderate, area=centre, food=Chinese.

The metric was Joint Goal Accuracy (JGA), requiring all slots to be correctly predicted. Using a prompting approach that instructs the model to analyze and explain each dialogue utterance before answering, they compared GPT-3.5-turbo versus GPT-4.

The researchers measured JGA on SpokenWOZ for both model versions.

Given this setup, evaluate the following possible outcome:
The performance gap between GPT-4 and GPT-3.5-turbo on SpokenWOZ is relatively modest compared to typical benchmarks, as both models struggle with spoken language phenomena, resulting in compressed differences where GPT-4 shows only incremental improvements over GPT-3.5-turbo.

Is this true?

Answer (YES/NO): NO